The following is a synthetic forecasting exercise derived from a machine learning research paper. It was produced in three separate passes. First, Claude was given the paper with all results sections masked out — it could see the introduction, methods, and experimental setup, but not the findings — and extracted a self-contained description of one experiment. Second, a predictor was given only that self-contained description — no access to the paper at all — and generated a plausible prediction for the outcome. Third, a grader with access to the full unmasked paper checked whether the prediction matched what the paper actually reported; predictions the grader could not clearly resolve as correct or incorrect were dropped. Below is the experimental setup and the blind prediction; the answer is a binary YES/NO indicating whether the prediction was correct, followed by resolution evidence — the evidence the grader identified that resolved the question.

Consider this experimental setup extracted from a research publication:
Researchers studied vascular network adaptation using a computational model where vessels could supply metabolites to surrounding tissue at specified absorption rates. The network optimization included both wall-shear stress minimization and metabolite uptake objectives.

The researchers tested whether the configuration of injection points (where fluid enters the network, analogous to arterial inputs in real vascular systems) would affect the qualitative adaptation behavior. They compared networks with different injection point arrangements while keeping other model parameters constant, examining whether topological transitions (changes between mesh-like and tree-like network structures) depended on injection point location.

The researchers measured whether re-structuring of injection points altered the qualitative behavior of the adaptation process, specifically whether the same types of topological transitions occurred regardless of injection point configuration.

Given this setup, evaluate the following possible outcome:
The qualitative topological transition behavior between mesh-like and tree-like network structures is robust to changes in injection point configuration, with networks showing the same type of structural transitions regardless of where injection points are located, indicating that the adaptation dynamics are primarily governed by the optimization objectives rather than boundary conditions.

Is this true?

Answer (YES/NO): YES